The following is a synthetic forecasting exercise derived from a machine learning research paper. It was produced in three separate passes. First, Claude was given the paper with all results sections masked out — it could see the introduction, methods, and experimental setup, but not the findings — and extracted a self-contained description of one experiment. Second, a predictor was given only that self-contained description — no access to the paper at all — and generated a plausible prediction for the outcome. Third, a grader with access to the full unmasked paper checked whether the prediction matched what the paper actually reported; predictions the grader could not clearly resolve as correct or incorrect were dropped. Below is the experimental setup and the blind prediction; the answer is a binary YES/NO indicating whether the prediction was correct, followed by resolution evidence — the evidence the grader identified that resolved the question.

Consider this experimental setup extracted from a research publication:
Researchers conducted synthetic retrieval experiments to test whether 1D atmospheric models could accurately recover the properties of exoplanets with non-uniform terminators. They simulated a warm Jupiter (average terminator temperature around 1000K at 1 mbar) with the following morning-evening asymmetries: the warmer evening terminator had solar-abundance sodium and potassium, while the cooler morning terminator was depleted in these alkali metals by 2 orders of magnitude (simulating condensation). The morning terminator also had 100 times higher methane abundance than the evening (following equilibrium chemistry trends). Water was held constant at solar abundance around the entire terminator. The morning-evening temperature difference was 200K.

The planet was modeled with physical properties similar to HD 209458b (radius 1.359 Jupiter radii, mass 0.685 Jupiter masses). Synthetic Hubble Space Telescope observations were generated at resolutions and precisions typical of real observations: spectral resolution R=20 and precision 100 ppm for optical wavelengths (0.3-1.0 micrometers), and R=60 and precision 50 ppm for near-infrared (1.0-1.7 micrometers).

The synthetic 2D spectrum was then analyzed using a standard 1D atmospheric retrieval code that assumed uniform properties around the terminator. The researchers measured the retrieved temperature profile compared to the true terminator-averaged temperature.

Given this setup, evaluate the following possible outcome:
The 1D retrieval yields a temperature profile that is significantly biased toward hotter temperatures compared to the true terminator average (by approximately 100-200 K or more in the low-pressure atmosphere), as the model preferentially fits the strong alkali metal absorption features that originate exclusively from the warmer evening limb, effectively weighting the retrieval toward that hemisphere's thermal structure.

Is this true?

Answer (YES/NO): NO